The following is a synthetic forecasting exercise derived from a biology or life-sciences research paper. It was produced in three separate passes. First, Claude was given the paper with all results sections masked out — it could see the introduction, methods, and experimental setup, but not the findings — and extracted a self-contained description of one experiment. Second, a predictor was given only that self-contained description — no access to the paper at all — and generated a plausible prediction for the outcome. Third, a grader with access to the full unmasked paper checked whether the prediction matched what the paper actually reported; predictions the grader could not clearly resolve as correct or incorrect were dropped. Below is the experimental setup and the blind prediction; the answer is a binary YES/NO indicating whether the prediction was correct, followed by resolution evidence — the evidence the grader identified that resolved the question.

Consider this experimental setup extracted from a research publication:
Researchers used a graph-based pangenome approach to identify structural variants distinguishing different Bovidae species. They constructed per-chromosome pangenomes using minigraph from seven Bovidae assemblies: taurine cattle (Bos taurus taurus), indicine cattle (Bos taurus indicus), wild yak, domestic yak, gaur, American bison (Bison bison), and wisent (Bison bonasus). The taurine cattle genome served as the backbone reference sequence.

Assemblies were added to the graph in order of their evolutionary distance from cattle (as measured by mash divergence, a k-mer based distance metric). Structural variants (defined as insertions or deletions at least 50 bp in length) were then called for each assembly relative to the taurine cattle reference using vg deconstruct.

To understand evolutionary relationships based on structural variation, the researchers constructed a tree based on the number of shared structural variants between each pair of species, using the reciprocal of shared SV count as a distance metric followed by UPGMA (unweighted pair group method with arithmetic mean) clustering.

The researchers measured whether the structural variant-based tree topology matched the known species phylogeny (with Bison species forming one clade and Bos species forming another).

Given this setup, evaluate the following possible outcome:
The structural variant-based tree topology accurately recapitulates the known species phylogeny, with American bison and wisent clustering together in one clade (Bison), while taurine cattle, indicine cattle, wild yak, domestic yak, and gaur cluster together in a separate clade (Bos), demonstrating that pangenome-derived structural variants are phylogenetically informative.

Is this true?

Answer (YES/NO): NO